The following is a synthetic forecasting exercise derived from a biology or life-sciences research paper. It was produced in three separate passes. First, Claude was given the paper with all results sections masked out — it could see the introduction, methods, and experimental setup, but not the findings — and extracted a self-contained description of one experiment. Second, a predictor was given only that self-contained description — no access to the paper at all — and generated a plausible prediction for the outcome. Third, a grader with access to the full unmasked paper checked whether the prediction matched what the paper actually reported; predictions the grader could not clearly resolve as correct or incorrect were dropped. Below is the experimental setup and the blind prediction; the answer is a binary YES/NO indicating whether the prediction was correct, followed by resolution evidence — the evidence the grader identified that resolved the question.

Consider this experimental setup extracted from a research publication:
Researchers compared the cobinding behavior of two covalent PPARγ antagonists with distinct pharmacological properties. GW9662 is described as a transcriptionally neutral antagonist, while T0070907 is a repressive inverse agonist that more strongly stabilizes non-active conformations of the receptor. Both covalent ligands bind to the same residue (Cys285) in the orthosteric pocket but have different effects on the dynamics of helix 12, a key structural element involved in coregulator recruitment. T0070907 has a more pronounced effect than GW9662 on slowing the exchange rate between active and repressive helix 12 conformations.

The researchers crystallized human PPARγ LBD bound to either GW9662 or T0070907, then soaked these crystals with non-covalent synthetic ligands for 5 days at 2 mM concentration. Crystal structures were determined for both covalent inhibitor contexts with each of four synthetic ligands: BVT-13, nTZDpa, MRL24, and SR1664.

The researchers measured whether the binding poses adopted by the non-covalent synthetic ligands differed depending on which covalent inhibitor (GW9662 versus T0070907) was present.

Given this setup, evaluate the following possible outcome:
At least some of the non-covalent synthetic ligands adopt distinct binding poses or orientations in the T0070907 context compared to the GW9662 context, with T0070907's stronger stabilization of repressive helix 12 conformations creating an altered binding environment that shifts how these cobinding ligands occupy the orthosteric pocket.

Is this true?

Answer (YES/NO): NO